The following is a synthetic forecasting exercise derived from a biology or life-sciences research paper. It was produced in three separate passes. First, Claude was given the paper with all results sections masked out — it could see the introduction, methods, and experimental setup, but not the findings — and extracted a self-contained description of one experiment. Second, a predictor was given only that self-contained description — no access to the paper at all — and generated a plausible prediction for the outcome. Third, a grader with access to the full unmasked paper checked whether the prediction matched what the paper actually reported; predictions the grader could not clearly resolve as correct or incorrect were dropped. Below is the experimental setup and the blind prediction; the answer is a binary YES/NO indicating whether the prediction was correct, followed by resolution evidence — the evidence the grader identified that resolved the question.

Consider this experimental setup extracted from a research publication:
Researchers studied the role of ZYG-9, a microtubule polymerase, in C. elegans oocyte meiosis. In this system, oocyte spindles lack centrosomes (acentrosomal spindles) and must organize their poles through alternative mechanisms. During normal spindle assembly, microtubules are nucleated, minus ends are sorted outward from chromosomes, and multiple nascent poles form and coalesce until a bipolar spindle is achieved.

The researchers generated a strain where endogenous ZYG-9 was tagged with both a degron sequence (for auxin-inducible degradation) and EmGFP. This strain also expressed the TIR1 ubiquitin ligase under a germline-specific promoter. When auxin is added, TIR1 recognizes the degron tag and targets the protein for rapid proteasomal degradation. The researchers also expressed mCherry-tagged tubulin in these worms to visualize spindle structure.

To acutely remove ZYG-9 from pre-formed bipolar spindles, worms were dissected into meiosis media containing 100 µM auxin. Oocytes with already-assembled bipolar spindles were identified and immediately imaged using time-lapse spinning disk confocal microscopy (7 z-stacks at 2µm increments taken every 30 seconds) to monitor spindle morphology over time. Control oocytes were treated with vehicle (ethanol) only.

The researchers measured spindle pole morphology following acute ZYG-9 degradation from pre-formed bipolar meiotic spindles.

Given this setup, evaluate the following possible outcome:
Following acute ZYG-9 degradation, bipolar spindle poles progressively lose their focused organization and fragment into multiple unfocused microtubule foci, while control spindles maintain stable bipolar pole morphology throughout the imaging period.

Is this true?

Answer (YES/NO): YES